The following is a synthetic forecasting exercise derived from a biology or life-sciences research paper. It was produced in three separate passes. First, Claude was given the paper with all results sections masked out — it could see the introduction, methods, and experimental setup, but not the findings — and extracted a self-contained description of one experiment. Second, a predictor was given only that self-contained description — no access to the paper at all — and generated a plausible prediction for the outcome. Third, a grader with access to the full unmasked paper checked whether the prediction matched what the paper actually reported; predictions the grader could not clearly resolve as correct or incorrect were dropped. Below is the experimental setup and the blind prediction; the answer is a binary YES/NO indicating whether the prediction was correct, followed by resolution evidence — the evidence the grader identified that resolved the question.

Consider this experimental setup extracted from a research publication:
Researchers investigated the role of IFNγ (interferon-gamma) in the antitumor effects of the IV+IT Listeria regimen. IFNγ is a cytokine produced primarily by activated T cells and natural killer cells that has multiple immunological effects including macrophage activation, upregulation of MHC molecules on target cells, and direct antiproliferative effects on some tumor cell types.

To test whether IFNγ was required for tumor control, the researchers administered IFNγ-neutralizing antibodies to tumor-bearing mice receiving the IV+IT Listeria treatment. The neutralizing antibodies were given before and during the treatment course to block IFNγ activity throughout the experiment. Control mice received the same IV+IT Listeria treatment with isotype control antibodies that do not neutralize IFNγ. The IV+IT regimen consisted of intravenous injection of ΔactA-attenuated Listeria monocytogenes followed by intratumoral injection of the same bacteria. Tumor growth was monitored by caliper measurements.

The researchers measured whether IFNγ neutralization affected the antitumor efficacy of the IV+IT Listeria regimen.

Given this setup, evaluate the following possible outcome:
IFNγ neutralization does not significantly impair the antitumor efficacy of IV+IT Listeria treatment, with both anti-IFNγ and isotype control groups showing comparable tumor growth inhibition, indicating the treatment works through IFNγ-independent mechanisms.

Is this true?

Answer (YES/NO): NO